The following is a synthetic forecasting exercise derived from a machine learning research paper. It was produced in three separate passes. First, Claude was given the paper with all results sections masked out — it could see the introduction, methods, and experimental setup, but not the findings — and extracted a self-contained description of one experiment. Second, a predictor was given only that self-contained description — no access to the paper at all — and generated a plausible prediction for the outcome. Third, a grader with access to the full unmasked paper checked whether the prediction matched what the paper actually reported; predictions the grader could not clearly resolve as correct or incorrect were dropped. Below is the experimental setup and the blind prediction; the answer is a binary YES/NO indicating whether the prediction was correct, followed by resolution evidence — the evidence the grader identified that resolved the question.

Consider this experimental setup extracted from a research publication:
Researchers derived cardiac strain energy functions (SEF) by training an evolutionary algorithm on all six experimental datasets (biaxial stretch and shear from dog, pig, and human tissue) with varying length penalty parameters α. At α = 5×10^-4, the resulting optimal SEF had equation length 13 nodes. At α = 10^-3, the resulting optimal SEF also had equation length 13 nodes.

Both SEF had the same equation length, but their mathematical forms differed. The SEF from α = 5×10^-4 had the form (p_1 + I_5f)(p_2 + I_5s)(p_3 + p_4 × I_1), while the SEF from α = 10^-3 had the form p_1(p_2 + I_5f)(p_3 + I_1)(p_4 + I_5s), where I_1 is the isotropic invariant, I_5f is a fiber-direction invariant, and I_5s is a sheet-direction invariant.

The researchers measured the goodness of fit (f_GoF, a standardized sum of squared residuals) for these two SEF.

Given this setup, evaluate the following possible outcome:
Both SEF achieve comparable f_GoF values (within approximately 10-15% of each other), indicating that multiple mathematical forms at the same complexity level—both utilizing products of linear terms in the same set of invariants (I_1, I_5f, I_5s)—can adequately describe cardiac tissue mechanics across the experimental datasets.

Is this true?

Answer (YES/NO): YES